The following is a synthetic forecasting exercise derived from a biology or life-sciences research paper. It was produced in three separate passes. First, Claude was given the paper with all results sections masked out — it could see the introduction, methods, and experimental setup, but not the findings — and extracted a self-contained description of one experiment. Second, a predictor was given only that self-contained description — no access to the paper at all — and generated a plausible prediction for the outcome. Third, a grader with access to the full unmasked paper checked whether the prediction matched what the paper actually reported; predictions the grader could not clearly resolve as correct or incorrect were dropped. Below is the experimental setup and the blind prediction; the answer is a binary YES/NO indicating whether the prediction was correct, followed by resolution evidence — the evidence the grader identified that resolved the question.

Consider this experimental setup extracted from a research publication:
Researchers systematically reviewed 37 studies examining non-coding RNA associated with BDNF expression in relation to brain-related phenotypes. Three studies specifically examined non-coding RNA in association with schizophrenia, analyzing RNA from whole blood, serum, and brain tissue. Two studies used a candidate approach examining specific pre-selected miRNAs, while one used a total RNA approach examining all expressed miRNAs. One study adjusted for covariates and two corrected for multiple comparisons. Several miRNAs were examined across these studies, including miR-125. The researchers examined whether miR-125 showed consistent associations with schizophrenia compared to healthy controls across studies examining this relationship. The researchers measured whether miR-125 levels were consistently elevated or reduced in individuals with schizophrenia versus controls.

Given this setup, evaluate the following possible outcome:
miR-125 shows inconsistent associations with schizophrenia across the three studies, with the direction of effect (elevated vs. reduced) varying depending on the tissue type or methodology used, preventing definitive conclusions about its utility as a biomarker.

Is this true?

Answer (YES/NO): NO